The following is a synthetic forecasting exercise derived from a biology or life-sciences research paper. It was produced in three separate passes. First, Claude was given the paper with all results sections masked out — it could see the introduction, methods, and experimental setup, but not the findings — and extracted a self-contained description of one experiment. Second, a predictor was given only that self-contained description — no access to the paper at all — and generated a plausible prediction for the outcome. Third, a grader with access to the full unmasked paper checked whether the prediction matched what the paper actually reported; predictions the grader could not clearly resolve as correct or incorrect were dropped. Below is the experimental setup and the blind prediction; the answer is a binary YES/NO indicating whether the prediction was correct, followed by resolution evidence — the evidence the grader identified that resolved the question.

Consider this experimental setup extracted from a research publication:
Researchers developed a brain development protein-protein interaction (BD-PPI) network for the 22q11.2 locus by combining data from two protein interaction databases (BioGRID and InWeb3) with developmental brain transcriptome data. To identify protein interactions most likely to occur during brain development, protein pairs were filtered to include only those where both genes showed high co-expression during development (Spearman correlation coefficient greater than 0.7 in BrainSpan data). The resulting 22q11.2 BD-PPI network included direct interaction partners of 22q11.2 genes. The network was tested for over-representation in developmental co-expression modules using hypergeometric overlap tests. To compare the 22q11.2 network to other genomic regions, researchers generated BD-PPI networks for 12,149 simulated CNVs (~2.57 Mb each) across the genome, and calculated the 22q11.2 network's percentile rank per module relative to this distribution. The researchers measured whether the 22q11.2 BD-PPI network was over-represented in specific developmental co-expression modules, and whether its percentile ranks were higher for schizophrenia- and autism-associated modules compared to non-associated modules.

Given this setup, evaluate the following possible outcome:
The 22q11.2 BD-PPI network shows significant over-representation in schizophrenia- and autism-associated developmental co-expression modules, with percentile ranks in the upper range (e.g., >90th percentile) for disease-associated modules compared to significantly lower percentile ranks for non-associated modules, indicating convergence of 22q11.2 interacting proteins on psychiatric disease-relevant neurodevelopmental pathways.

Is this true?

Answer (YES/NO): YES